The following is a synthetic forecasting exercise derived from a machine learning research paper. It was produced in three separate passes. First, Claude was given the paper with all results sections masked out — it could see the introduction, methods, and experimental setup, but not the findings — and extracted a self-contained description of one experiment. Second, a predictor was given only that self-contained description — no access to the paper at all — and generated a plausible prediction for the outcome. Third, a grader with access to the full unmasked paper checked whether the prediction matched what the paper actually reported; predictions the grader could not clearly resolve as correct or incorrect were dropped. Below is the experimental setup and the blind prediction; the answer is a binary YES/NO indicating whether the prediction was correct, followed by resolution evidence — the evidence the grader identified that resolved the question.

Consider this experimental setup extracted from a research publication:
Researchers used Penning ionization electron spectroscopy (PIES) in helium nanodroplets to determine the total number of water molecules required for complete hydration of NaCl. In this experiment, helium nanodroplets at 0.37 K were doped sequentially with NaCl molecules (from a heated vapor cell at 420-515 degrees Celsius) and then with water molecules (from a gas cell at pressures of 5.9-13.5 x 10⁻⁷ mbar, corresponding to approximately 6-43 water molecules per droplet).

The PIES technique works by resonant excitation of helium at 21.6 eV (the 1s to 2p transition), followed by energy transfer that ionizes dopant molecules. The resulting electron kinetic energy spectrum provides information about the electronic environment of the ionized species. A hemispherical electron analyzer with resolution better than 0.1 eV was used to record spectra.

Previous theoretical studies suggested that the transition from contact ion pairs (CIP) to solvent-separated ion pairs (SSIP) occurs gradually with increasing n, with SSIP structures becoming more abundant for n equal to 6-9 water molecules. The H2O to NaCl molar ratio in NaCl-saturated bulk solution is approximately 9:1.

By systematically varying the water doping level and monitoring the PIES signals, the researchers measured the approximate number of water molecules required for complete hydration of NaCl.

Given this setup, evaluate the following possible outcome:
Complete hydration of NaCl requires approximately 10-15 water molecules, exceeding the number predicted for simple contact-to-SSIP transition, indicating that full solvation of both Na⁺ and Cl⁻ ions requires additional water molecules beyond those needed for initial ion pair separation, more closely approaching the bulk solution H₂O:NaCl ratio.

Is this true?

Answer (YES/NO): NO